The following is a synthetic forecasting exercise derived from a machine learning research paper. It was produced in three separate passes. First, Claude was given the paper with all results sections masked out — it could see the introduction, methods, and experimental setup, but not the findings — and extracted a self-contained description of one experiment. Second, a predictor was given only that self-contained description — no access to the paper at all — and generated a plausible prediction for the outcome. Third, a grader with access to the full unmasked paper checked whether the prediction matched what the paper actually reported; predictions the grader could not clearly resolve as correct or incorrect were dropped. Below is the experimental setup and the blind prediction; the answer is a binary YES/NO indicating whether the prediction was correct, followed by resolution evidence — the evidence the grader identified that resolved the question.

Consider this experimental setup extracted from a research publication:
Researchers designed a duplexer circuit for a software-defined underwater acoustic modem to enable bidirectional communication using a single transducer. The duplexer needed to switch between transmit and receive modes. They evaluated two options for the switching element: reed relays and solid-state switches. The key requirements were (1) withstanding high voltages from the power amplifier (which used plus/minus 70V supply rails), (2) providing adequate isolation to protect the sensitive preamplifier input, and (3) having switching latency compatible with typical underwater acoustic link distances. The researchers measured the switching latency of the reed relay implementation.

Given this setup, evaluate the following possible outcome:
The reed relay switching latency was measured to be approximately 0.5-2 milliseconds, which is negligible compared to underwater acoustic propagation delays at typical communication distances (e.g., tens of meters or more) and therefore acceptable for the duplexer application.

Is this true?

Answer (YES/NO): NO